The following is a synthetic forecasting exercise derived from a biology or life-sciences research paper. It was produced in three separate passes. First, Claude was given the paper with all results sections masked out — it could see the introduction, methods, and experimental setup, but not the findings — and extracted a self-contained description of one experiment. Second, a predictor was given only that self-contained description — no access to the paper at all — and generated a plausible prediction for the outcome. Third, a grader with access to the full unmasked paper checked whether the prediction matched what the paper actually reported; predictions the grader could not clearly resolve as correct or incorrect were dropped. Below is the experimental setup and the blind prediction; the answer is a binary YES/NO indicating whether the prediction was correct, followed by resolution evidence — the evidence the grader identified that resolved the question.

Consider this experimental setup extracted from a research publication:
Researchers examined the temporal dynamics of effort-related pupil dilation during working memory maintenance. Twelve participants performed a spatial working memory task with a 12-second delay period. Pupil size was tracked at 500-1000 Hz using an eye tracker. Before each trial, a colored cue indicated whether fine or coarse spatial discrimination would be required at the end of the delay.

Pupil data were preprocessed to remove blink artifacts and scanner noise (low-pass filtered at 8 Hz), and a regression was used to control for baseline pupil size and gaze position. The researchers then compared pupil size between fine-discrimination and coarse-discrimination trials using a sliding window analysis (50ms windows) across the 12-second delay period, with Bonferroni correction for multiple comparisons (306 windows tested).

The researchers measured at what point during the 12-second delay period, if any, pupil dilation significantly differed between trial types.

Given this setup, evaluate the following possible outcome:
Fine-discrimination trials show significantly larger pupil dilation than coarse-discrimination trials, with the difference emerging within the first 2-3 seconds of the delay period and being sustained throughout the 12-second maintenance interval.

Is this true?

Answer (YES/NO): NO